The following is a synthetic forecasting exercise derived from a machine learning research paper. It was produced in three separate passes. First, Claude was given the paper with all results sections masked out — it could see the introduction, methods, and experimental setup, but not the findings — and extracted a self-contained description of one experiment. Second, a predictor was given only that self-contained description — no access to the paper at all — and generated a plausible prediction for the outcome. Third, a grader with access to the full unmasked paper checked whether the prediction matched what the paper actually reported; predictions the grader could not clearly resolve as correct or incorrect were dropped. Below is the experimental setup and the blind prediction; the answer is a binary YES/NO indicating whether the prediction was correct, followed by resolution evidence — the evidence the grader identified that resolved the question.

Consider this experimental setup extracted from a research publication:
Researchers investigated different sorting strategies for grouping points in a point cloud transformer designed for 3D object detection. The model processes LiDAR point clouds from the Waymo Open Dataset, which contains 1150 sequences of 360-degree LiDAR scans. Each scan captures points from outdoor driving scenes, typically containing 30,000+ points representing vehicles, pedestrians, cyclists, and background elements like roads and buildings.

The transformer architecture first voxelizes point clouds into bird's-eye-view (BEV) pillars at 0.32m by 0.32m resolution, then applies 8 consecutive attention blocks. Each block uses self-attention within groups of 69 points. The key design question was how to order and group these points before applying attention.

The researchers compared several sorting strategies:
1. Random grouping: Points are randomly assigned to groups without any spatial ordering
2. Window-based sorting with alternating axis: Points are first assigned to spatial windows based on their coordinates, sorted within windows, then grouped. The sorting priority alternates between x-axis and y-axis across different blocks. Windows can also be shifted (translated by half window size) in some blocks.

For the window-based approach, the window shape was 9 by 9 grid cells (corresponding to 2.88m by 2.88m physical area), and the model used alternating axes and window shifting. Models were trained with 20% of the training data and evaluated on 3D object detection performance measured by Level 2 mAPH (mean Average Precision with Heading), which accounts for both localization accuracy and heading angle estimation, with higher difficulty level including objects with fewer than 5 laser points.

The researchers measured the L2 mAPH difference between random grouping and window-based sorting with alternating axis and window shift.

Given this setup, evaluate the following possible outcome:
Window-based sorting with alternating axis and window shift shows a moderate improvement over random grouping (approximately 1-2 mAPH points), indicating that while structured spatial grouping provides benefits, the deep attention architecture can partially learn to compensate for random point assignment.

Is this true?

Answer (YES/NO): NO